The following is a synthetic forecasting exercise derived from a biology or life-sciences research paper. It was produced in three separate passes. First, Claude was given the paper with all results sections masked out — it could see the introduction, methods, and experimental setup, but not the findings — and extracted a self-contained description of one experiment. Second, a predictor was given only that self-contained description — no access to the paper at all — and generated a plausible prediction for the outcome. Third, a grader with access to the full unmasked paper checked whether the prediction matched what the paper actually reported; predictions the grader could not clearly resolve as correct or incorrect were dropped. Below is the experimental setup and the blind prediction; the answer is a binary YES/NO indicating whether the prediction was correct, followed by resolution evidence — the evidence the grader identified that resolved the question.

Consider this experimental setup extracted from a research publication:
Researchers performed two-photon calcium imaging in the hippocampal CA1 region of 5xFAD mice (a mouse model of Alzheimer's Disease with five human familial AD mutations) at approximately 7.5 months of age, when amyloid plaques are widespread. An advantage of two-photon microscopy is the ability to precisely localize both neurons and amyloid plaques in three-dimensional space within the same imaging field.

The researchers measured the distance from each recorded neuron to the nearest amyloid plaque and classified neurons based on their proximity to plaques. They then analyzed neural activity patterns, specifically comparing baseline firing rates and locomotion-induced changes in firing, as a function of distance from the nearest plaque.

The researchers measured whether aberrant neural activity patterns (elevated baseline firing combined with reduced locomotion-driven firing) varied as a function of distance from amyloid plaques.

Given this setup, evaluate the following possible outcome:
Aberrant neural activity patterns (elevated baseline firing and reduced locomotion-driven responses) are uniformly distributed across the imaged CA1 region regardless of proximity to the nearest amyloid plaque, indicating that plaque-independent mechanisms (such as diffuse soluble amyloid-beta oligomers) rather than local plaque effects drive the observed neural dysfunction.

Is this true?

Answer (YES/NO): NO